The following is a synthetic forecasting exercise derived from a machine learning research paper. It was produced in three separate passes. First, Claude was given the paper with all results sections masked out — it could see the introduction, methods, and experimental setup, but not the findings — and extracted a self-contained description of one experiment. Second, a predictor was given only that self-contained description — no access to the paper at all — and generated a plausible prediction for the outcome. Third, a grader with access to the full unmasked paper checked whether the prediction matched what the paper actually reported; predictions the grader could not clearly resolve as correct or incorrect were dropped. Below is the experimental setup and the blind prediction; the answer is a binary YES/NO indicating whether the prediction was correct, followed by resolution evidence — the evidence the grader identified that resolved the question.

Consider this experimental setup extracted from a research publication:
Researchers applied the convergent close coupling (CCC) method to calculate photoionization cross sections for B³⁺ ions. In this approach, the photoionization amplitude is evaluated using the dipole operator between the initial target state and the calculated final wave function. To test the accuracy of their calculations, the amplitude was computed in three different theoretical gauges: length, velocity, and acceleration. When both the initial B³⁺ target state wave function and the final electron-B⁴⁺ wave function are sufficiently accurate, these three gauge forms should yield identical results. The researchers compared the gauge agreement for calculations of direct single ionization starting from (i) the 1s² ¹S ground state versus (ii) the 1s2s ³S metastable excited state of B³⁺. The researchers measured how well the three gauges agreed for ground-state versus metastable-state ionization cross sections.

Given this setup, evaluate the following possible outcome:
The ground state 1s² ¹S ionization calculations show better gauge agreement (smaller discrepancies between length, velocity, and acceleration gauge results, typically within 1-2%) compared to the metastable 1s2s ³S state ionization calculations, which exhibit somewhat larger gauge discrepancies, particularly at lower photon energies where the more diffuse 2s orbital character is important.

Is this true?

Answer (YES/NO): YES